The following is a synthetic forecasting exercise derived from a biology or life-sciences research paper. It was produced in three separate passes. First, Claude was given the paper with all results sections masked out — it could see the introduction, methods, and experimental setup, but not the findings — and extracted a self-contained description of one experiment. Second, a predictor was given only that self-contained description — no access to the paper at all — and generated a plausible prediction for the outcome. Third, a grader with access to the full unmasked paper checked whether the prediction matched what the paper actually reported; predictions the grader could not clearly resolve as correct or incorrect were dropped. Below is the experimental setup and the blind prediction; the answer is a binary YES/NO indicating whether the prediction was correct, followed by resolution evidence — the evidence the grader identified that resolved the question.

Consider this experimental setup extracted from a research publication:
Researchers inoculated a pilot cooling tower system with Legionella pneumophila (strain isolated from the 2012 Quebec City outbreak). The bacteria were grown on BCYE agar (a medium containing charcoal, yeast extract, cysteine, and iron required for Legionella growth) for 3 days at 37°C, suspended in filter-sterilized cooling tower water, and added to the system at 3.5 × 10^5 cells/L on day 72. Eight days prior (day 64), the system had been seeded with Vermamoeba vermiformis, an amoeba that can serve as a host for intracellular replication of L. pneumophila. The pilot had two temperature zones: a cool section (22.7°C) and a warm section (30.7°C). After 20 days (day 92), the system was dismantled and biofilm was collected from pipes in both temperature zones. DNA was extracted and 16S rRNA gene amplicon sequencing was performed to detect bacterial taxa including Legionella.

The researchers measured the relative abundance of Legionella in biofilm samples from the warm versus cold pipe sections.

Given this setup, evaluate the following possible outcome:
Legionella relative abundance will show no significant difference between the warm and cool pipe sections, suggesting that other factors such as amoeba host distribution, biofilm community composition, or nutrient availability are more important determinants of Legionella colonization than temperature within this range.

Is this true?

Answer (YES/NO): YES